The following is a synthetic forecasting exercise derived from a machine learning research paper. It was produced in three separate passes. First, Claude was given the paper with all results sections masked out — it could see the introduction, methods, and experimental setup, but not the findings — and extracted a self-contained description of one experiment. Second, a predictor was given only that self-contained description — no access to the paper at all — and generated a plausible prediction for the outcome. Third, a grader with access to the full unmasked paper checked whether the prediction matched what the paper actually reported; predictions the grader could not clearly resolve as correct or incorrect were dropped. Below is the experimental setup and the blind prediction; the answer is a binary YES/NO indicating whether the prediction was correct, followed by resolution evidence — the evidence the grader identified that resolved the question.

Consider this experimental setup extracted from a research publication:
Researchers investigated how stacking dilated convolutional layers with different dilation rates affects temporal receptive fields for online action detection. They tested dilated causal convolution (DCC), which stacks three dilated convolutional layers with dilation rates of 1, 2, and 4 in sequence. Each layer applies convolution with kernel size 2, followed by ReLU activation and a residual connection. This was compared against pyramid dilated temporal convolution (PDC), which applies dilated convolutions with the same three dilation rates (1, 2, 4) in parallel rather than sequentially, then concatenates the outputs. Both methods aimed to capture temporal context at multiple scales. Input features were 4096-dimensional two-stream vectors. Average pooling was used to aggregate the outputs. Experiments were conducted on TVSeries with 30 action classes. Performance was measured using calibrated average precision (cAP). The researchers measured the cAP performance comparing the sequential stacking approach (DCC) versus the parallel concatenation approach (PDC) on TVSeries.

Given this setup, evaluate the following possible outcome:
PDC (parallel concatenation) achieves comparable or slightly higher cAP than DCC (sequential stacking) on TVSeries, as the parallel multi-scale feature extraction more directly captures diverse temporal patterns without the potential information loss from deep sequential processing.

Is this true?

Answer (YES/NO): NO